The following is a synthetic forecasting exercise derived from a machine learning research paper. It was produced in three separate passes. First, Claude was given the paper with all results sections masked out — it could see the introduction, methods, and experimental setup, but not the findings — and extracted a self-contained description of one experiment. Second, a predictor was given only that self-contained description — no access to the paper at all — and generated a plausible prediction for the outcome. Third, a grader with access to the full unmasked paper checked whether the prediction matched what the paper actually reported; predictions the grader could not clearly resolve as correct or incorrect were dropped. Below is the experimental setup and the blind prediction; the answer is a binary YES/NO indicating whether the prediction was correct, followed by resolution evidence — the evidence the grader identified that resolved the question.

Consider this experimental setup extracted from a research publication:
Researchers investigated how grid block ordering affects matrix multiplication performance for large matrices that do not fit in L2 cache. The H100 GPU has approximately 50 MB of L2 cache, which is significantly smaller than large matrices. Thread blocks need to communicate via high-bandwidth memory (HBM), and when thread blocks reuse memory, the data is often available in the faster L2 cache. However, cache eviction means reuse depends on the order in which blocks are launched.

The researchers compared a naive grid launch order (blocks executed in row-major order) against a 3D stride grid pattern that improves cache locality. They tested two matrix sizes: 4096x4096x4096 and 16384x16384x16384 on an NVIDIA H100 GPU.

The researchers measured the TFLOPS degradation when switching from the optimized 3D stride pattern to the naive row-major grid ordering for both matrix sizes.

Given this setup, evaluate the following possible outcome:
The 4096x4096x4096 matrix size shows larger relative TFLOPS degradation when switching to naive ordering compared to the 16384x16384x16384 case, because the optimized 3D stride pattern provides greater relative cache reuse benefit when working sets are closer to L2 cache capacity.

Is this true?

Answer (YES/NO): NO